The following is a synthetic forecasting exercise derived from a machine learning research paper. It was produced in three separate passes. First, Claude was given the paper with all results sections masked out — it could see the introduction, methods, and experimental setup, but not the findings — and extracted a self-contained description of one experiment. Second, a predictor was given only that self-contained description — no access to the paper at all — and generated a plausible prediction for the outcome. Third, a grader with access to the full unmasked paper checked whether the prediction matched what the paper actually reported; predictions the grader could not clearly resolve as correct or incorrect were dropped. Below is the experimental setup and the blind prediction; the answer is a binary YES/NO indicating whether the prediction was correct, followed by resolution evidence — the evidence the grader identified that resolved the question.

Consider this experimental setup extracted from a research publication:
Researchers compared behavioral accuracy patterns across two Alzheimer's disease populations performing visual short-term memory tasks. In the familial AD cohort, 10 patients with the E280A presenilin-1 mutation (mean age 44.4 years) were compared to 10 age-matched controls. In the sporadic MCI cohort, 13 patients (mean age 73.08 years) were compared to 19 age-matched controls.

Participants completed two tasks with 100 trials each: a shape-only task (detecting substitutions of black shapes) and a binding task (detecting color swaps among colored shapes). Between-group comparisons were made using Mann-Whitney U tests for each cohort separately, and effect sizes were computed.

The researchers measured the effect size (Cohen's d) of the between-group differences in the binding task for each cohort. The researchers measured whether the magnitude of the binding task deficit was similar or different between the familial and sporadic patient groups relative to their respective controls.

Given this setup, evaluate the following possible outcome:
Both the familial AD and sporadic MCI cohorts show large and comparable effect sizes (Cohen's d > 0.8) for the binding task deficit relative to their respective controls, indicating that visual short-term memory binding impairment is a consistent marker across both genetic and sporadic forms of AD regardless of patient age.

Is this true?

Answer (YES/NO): YES